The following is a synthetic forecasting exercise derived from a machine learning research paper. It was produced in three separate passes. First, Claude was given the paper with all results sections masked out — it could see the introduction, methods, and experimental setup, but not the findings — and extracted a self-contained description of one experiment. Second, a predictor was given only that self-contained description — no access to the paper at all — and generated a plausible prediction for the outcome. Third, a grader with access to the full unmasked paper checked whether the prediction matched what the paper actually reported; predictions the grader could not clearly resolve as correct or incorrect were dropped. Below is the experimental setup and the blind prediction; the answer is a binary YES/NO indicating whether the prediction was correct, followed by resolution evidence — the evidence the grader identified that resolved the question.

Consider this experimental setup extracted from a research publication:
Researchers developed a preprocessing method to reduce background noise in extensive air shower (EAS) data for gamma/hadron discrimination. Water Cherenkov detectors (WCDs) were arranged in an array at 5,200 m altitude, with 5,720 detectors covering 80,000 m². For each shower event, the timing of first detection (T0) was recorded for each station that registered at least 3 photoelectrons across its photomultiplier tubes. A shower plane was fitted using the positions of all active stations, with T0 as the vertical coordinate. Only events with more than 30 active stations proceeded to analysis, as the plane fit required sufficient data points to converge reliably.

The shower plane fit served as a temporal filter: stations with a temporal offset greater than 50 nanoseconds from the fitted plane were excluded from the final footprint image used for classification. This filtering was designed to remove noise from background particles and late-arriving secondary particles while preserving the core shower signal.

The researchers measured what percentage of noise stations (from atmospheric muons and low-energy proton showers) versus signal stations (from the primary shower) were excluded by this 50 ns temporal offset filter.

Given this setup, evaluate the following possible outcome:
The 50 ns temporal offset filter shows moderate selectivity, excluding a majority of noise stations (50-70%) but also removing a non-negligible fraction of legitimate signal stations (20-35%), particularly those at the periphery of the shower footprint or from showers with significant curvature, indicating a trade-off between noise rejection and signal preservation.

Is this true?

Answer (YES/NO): NO